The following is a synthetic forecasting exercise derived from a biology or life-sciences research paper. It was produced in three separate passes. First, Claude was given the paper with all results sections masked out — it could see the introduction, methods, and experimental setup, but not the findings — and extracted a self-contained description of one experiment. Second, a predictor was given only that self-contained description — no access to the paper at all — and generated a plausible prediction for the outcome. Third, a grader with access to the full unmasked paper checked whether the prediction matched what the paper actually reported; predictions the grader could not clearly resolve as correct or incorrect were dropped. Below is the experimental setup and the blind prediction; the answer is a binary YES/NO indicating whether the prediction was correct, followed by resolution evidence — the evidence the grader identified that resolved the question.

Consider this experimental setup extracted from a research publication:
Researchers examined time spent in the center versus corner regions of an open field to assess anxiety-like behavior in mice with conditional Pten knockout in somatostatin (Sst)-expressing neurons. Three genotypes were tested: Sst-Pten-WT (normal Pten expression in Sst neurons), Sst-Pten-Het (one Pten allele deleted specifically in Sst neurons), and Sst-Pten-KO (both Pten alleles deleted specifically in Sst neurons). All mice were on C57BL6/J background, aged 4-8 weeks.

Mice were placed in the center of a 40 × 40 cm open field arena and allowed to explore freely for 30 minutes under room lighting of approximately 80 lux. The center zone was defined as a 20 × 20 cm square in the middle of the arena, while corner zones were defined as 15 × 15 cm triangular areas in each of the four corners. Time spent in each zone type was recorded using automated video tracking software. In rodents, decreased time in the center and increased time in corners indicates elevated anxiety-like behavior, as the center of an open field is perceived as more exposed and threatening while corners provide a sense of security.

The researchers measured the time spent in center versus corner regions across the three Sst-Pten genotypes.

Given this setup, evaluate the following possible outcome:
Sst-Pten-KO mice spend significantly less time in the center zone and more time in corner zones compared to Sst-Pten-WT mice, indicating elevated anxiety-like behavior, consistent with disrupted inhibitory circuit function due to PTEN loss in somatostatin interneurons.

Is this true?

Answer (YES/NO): NO